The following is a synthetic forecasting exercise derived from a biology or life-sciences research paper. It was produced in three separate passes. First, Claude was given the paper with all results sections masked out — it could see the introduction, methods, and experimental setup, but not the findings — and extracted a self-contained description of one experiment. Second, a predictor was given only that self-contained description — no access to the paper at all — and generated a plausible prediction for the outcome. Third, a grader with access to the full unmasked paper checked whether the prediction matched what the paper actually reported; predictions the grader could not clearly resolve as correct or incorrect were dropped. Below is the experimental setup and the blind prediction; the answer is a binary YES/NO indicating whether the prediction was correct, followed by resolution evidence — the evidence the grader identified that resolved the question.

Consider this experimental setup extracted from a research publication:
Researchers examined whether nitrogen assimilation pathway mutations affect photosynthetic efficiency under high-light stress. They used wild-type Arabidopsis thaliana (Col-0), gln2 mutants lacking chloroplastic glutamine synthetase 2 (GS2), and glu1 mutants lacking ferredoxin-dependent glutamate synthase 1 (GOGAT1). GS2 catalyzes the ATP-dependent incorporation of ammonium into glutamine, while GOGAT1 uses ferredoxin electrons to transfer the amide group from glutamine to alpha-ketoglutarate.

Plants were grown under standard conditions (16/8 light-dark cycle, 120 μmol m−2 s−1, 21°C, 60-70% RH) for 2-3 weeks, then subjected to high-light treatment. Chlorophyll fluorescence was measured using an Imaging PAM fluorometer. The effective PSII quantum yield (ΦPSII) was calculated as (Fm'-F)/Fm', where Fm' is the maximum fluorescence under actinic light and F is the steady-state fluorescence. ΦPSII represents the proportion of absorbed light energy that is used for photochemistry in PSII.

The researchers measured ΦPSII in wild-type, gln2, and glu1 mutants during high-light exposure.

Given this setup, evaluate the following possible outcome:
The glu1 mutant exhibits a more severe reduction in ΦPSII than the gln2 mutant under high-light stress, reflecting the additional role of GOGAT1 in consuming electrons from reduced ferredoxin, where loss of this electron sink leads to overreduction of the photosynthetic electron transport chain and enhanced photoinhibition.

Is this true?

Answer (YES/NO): NO